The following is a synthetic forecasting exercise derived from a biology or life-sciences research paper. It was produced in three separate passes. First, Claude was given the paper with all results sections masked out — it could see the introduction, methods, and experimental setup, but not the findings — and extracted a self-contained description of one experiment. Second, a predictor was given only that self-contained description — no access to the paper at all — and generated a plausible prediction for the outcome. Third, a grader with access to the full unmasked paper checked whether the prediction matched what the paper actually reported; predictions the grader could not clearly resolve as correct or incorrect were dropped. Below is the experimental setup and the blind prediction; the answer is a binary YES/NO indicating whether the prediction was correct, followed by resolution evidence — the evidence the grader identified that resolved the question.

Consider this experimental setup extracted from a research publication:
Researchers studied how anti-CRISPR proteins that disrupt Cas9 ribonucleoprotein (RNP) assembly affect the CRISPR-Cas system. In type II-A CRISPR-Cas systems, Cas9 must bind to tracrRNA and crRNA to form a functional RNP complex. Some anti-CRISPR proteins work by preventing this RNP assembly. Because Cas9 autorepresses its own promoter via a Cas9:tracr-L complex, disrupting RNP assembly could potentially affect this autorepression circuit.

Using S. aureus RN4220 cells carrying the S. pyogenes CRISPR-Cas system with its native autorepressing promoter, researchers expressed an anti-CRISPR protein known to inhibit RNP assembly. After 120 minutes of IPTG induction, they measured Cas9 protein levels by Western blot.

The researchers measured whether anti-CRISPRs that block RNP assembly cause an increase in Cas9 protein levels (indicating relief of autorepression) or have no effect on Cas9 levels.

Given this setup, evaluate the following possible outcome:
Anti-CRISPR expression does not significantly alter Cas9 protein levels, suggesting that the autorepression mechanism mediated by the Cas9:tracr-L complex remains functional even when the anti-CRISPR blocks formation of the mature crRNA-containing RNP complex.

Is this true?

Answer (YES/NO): NO